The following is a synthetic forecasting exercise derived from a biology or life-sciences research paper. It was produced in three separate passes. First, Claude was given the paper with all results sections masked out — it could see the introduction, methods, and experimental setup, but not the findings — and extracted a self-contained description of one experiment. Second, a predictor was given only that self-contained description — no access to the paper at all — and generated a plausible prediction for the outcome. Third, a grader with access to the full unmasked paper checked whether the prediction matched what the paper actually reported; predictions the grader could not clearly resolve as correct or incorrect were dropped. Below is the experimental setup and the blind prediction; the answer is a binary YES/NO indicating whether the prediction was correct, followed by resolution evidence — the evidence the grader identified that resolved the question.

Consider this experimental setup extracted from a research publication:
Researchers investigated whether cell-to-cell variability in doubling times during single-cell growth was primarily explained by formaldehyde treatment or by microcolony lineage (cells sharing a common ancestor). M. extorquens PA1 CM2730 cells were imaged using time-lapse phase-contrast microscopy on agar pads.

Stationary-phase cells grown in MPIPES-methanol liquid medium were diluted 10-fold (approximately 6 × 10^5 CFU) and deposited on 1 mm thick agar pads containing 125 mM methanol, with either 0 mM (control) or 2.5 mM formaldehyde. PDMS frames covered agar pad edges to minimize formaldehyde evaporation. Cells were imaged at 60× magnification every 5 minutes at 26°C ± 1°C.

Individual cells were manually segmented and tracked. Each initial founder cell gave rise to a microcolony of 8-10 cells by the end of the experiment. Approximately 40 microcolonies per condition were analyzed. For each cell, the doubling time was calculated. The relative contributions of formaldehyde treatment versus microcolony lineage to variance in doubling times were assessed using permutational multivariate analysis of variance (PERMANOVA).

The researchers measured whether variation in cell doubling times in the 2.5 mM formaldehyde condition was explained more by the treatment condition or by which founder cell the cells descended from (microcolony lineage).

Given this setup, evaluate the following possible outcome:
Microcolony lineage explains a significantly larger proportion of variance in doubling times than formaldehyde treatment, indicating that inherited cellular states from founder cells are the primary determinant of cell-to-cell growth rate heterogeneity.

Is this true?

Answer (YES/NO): YES